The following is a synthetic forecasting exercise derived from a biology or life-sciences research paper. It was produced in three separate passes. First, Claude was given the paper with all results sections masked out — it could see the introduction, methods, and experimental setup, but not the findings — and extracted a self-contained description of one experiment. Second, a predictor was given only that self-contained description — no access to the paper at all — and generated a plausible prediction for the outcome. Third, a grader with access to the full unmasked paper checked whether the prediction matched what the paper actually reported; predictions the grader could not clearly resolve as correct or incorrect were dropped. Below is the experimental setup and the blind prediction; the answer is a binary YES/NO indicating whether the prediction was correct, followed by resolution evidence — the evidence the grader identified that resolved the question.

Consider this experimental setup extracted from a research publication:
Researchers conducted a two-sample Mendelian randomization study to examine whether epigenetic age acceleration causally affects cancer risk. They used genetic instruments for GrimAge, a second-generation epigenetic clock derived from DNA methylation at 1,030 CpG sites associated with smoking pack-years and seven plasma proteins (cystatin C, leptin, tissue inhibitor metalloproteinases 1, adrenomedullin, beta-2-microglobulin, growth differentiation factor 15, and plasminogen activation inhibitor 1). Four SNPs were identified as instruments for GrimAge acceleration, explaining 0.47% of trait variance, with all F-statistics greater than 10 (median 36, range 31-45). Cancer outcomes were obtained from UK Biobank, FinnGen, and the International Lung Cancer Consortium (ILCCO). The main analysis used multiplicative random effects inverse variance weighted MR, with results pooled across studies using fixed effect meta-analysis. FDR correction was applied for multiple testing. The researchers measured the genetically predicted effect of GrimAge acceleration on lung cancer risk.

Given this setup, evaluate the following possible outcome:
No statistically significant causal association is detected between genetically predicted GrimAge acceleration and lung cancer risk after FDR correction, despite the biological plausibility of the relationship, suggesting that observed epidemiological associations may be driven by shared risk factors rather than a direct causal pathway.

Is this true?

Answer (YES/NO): YES